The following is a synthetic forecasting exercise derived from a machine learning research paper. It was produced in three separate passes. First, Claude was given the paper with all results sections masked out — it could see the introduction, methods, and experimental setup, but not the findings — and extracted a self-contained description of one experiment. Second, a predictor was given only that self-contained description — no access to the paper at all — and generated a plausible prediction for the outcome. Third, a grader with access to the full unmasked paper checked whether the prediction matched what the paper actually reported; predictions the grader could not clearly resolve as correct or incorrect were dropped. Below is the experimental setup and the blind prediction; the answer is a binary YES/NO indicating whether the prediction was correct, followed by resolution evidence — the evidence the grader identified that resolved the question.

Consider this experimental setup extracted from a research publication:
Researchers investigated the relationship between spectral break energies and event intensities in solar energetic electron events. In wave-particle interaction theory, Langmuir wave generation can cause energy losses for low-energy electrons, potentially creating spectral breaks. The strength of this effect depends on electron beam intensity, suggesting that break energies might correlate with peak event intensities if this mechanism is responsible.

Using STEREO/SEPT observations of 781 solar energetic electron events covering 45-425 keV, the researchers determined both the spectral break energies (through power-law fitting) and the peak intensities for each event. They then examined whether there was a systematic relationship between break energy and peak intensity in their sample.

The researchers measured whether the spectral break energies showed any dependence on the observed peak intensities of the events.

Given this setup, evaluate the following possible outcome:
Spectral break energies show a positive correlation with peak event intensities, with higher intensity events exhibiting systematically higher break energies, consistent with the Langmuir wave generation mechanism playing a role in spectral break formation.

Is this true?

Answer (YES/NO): NO